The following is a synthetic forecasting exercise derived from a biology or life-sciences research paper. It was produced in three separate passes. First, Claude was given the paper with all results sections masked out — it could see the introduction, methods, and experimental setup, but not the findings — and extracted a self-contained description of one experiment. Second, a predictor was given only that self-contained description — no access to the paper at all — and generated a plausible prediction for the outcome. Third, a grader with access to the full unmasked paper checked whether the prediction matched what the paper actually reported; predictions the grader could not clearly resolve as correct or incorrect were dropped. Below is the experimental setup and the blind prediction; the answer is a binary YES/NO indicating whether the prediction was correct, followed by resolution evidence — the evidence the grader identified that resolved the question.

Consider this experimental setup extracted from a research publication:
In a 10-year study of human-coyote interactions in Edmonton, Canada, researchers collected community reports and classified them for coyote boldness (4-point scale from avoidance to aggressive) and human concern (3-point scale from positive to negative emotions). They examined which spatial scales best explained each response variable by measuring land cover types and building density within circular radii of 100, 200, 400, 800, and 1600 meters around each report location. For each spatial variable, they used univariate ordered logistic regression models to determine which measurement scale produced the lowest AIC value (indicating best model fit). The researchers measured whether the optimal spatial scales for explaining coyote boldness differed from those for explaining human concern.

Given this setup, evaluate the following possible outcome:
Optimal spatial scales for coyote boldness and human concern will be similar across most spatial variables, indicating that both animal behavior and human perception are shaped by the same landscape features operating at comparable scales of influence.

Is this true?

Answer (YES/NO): NO